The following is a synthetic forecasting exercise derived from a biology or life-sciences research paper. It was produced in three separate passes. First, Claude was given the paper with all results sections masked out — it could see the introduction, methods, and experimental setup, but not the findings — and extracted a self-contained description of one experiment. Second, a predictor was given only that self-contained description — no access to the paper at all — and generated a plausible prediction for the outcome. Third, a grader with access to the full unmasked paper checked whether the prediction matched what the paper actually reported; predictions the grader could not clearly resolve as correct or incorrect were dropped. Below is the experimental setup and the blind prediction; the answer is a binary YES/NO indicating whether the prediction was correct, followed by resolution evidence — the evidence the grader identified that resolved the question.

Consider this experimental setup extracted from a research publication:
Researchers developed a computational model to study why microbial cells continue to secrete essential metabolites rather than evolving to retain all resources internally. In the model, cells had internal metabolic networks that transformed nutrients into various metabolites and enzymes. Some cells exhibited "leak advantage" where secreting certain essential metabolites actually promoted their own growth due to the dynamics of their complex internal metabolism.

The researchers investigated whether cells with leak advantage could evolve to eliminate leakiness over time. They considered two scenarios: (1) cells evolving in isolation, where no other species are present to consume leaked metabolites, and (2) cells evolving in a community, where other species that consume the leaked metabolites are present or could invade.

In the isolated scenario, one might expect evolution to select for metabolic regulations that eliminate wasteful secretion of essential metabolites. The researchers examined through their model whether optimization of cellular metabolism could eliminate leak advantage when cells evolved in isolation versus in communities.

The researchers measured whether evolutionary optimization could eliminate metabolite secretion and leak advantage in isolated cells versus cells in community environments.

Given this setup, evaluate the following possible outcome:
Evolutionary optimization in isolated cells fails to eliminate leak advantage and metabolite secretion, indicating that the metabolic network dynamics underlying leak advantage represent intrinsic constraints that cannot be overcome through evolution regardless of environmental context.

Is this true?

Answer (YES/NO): NO